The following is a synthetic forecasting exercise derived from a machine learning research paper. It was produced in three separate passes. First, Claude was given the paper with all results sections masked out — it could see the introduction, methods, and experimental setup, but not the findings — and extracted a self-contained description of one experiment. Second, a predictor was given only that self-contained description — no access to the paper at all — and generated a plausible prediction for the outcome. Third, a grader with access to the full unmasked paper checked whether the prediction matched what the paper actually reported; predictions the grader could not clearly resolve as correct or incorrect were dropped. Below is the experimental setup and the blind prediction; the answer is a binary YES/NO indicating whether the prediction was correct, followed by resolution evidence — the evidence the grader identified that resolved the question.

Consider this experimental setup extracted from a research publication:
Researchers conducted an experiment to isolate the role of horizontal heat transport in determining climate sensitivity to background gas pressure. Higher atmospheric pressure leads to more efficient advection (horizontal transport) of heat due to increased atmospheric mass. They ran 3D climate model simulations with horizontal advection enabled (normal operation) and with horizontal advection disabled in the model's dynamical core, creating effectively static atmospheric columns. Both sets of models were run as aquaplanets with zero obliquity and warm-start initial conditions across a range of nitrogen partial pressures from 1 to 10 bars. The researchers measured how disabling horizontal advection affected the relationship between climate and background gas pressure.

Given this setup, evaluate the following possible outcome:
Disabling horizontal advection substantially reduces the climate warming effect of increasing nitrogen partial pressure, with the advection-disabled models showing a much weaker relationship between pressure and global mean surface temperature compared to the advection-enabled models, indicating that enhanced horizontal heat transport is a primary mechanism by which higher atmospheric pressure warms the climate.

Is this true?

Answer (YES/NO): NO